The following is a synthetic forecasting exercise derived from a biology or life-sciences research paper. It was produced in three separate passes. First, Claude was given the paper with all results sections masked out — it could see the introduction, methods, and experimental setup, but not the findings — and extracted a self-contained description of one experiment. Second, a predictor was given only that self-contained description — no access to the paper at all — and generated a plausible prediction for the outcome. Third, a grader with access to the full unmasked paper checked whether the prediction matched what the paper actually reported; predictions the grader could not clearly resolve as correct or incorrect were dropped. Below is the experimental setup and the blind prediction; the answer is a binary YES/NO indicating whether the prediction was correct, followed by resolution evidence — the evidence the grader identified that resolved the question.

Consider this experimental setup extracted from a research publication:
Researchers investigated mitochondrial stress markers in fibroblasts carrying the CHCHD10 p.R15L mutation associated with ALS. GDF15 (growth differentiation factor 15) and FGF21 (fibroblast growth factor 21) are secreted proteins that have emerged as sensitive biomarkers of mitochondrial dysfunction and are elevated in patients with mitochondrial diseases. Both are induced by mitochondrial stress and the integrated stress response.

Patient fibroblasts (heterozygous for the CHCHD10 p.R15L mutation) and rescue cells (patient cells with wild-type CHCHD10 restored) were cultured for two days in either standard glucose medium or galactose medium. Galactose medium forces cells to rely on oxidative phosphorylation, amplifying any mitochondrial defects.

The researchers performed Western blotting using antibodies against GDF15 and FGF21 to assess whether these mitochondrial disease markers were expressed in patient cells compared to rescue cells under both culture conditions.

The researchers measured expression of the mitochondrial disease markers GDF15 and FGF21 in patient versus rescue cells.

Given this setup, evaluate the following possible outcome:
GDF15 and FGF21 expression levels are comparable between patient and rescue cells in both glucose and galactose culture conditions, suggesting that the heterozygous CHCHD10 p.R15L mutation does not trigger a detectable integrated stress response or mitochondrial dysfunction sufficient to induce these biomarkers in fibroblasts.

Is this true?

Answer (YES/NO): NO